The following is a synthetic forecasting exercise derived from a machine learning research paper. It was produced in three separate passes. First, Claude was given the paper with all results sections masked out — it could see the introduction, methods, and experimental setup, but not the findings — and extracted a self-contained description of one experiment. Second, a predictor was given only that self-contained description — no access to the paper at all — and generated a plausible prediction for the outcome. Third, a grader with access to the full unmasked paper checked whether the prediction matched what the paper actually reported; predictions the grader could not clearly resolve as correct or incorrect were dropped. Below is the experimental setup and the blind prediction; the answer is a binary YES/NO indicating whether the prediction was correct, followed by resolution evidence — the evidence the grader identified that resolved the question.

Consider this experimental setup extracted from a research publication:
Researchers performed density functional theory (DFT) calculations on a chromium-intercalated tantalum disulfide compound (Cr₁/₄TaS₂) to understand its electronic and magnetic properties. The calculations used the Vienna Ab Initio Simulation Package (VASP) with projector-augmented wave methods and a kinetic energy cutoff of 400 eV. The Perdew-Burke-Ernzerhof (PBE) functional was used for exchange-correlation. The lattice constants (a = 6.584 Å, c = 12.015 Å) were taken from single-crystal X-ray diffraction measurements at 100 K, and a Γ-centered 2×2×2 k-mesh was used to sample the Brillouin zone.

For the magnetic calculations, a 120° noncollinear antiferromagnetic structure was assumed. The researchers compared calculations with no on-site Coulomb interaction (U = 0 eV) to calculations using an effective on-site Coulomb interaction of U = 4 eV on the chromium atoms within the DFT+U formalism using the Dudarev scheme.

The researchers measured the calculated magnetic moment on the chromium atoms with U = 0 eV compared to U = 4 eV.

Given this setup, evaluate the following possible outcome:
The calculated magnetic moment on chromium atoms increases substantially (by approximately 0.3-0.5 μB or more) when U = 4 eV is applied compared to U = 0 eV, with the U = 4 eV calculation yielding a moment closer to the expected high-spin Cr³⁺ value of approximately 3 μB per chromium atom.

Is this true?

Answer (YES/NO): YES